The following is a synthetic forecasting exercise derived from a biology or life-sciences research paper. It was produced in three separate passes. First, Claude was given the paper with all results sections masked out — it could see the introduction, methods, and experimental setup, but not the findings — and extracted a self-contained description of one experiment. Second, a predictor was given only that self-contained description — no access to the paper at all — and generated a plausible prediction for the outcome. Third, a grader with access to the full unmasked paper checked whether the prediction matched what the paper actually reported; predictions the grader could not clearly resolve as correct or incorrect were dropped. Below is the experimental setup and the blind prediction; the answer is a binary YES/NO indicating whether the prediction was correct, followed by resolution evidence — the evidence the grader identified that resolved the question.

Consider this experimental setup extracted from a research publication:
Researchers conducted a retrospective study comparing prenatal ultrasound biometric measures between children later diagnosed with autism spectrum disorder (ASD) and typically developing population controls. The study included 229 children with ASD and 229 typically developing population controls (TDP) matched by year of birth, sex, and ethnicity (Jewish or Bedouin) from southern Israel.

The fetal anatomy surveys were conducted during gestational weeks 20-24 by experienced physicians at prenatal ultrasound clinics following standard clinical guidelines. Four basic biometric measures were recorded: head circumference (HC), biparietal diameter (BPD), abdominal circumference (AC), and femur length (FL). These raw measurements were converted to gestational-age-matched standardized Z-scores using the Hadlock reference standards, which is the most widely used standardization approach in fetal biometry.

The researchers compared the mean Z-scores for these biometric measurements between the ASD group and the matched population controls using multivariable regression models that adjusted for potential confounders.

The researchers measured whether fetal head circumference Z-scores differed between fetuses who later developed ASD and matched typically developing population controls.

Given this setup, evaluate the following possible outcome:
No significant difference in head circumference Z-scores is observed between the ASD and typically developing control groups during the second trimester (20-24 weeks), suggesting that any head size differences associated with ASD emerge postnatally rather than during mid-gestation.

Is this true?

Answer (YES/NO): NO